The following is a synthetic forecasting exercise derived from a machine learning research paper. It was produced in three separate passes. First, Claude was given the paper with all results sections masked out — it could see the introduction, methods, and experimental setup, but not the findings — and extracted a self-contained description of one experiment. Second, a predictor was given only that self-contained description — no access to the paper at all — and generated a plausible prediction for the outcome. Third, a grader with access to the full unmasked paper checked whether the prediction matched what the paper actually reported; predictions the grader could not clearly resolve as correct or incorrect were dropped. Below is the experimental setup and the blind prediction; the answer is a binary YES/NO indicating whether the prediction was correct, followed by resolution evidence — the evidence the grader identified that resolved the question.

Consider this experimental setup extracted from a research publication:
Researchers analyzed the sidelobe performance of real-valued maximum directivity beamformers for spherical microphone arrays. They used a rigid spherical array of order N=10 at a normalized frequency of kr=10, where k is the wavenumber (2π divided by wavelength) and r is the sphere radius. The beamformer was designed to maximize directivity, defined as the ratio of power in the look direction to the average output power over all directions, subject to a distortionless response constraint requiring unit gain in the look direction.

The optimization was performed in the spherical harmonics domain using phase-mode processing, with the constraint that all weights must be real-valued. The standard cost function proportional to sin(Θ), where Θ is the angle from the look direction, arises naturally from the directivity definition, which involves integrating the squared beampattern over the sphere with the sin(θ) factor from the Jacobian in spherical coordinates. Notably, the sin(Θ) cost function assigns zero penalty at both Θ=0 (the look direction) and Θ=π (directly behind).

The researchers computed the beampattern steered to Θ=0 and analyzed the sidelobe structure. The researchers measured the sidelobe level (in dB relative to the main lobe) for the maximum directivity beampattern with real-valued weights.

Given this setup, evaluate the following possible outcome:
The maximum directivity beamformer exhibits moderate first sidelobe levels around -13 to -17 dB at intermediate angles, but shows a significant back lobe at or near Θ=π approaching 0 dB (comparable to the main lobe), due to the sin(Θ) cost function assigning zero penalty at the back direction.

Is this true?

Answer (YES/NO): NO